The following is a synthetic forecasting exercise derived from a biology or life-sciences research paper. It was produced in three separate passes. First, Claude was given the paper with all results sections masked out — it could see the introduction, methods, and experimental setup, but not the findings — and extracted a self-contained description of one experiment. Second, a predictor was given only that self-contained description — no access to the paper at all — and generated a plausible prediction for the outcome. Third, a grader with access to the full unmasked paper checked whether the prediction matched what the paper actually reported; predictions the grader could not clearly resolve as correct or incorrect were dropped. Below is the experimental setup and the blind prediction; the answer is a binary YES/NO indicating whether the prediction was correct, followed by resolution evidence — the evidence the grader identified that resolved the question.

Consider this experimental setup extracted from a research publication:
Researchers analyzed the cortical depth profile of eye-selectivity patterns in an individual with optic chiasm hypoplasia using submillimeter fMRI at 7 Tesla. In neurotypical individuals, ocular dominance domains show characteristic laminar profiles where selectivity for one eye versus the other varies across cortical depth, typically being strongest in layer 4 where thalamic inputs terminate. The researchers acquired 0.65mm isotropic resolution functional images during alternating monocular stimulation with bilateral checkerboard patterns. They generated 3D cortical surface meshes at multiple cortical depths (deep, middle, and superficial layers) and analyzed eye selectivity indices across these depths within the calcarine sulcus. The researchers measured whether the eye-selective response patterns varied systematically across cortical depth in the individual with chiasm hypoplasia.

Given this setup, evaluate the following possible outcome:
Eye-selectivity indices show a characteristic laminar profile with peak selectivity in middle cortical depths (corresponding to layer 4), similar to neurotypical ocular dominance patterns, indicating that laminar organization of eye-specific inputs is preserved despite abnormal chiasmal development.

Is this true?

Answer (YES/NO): NO